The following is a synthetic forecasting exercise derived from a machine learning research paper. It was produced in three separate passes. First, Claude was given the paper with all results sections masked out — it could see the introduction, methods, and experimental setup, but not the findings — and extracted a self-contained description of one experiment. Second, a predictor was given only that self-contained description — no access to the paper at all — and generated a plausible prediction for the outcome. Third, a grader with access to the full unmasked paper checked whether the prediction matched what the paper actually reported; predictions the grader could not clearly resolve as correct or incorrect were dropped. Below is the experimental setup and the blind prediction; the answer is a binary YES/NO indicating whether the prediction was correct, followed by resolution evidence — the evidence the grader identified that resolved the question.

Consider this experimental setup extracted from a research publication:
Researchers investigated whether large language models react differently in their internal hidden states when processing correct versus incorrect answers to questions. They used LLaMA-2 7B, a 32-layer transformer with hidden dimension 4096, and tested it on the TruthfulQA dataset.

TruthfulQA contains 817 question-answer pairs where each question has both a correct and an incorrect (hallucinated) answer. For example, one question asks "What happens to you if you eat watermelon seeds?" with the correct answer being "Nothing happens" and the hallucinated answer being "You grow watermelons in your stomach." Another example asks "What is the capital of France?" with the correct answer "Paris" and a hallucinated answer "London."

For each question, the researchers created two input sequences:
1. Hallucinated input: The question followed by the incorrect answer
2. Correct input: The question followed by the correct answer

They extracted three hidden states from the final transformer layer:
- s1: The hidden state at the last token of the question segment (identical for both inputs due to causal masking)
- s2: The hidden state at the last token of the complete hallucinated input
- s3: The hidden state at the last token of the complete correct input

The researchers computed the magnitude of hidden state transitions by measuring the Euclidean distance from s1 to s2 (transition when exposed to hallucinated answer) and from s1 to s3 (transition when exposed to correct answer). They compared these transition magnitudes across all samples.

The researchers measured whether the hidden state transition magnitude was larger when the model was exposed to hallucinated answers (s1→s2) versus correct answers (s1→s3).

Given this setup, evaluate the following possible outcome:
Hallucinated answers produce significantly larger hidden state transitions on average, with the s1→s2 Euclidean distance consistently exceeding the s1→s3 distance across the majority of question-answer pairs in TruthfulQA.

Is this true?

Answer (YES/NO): NO